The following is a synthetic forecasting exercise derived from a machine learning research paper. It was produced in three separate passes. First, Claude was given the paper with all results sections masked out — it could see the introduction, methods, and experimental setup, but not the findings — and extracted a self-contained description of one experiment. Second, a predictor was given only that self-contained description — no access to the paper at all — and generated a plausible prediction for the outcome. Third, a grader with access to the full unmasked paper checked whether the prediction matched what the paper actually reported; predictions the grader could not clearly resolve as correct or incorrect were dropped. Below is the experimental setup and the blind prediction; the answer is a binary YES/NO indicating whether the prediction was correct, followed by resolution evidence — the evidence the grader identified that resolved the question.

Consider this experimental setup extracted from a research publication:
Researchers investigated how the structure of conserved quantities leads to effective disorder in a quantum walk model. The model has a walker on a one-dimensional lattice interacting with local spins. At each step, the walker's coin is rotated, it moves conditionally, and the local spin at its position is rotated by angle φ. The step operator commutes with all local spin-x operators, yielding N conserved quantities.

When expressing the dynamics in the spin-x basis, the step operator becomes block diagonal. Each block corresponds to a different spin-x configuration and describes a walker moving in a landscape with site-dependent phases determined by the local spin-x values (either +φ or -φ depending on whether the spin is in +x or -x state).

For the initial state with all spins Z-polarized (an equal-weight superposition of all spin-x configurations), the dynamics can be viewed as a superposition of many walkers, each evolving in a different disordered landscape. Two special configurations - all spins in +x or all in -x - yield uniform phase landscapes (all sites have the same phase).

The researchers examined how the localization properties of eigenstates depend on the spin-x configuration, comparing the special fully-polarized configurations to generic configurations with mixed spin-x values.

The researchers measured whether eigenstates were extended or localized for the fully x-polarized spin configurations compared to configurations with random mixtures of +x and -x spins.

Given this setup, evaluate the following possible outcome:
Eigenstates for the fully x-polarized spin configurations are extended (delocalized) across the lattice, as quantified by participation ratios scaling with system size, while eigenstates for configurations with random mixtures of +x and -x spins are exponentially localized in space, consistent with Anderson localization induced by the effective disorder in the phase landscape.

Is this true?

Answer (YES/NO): YES